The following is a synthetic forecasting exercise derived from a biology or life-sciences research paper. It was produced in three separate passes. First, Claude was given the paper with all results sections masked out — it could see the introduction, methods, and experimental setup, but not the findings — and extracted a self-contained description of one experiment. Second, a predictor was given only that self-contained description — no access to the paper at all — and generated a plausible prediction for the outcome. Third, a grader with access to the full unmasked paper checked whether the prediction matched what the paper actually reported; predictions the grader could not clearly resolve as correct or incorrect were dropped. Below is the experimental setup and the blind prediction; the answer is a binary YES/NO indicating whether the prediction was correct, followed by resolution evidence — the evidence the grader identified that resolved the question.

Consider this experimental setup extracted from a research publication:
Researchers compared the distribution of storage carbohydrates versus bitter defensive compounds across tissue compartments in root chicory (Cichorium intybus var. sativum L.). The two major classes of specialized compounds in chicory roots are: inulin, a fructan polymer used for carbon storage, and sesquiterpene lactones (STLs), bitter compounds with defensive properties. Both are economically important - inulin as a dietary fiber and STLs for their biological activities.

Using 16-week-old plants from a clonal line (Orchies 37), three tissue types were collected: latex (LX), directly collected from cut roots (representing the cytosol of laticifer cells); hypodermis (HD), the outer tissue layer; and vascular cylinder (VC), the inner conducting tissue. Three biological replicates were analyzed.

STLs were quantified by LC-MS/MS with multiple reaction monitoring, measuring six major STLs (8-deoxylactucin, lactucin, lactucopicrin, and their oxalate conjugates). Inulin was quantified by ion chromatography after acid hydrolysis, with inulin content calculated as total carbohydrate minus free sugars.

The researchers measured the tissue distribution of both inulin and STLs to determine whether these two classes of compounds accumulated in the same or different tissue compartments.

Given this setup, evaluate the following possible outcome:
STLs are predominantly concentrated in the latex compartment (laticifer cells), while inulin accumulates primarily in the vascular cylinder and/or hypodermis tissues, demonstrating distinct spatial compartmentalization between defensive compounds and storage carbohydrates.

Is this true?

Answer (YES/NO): YES